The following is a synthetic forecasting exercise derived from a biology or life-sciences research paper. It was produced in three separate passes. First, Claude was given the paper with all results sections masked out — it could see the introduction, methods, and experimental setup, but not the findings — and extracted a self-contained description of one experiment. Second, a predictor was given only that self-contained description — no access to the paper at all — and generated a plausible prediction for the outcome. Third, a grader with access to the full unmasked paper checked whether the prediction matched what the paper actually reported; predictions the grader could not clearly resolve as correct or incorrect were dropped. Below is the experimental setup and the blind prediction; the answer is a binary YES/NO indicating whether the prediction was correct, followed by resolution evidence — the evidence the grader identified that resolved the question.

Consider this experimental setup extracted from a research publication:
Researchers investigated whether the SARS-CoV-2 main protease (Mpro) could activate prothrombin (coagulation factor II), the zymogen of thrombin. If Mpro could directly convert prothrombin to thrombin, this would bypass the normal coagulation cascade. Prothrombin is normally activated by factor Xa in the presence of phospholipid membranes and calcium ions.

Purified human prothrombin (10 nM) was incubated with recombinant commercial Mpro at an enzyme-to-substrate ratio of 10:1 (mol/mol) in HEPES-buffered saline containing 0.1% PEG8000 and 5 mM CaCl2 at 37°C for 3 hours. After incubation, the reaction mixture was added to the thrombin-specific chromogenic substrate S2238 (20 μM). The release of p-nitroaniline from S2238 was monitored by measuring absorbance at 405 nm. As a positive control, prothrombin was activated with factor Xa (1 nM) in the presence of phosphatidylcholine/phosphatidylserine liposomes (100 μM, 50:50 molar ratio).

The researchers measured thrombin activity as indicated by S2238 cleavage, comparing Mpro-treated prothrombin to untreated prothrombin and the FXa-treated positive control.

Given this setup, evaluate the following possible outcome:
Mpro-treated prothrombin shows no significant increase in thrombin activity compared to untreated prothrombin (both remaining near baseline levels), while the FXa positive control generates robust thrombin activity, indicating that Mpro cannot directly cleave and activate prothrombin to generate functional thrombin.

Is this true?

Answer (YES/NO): YES